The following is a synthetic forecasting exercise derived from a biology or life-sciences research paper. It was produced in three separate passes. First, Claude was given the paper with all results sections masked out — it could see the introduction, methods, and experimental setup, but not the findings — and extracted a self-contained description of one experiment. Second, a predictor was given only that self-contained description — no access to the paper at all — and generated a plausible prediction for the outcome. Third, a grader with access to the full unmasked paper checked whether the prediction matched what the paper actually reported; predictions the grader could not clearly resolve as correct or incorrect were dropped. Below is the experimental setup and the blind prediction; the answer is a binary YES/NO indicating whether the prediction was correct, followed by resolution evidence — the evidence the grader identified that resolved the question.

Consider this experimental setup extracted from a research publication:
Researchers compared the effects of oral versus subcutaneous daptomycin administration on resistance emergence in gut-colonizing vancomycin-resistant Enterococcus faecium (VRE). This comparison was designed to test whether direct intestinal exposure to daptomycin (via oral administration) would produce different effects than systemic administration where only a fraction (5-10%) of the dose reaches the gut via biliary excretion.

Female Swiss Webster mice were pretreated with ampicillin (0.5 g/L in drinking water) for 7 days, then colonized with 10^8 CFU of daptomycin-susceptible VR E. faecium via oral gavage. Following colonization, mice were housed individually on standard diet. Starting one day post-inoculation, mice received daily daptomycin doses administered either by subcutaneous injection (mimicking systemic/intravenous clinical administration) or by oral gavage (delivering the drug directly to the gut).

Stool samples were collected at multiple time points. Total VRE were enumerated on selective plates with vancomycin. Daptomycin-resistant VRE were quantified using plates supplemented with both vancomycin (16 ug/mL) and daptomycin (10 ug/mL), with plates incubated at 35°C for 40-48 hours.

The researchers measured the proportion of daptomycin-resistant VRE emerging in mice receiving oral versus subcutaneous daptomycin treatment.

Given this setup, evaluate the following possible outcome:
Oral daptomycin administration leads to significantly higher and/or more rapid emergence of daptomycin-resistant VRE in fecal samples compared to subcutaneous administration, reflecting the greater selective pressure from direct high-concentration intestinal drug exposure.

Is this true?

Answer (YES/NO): NO